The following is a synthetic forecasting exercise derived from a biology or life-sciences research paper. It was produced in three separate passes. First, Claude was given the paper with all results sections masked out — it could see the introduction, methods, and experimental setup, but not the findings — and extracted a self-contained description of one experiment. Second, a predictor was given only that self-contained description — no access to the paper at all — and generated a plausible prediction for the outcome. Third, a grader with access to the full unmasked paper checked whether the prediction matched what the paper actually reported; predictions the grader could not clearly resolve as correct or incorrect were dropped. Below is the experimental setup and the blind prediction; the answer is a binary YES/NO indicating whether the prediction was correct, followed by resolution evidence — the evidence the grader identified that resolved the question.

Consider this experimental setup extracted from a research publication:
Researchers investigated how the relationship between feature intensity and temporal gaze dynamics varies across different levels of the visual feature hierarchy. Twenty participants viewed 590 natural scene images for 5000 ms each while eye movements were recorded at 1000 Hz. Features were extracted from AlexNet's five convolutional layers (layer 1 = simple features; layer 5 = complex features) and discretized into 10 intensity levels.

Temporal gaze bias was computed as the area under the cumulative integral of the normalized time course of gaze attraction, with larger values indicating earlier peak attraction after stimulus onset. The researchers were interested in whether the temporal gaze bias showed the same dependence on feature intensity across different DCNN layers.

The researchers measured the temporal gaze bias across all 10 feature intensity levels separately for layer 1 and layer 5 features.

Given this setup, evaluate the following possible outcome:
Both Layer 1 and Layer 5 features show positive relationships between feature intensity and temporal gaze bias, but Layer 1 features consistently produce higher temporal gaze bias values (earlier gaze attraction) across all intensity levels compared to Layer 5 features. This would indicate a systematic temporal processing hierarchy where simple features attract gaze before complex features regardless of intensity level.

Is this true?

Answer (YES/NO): NO